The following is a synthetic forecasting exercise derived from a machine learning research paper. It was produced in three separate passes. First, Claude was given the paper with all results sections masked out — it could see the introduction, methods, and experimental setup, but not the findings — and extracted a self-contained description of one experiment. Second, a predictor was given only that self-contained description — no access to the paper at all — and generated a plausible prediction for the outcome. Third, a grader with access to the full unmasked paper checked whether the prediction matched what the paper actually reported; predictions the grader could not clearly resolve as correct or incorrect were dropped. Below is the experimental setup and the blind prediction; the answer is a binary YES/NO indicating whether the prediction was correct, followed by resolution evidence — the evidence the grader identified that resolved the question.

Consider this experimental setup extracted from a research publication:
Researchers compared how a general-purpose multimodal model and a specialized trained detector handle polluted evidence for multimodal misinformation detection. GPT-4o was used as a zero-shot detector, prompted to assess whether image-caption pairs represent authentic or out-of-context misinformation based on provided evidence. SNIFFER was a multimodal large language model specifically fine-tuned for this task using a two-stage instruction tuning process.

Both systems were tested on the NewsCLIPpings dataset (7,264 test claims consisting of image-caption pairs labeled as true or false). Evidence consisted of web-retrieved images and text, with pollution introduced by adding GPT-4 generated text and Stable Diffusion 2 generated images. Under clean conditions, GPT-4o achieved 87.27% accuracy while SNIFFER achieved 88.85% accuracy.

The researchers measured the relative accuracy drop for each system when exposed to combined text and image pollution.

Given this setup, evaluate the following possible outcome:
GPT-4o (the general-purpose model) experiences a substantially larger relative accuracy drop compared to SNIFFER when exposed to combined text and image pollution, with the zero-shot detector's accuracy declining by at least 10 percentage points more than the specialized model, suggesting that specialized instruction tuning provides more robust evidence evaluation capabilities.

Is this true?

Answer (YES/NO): NO